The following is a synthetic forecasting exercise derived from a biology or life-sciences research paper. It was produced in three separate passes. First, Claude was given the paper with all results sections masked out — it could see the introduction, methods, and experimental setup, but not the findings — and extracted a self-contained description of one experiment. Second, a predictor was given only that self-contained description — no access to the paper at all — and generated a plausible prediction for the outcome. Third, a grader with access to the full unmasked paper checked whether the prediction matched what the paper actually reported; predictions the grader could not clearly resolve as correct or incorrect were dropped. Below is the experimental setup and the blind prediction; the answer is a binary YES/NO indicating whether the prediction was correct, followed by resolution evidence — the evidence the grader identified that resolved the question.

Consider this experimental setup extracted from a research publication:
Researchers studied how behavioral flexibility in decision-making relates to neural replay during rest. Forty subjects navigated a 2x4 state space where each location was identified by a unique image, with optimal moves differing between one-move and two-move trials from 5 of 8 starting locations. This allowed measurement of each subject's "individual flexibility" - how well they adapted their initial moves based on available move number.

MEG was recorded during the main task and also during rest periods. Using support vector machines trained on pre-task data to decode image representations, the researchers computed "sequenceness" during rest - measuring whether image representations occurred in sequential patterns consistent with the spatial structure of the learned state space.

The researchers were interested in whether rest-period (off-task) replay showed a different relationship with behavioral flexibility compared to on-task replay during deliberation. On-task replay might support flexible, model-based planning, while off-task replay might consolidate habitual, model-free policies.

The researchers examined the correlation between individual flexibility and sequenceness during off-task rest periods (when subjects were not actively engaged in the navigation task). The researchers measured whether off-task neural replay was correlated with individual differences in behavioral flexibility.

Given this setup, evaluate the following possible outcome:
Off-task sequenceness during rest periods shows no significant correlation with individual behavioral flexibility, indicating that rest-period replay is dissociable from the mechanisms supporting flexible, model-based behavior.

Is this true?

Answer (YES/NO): NO